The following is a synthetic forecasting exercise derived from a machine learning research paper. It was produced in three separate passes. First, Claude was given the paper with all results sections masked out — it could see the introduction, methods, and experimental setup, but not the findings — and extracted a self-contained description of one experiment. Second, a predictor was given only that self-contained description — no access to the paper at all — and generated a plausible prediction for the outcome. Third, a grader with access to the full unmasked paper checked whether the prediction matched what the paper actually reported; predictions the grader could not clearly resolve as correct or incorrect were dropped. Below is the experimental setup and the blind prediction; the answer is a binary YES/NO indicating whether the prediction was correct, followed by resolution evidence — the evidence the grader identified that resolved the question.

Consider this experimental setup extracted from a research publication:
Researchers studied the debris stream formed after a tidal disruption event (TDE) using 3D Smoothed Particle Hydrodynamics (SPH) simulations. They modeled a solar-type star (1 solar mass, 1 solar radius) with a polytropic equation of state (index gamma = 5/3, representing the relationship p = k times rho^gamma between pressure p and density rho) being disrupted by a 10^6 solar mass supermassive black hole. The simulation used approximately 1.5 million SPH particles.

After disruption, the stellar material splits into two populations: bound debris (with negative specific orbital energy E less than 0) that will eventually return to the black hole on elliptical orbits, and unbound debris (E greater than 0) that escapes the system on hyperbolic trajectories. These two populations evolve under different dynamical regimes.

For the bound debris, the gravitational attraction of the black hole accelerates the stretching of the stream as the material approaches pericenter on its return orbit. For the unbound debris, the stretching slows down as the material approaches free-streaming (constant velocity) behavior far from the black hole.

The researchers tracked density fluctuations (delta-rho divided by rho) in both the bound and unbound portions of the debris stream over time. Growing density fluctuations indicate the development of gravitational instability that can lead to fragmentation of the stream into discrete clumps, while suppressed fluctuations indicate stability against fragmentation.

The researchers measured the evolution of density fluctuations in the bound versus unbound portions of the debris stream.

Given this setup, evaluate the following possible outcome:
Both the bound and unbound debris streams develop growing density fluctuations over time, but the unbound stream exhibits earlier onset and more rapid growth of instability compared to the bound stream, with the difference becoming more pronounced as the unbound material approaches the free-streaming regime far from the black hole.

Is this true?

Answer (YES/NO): NO